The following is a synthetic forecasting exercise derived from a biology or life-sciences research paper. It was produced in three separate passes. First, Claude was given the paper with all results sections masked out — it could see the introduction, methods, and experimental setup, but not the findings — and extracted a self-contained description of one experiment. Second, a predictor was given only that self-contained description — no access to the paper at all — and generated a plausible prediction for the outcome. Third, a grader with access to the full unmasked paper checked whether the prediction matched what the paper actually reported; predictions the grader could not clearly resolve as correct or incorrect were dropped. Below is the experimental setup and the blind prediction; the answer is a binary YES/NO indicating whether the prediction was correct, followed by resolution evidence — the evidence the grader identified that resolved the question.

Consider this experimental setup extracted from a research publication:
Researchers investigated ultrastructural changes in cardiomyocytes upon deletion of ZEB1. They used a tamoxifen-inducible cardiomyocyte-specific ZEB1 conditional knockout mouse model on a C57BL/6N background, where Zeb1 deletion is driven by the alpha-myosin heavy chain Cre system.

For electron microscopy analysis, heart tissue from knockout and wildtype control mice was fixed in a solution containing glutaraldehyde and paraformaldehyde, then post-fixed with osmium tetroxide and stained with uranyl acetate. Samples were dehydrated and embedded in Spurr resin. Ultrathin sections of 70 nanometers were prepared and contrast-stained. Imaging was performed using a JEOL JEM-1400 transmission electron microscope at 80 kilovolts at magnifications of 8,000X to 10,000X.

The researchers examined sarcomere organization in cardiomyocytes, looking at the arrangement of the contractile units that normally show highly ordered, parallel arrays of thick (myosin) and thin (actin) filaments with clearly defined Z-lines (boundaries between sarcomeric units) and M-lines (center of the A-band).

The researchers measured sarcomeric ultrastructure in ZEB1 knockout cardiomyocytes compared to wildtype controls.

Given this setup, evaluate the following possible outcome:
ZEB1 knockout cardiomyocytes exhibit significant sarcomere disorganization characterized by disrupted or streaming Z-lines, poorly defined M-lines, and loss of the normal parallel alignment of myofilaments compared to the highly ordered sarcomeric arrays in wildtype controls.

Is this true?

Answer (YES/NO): YES